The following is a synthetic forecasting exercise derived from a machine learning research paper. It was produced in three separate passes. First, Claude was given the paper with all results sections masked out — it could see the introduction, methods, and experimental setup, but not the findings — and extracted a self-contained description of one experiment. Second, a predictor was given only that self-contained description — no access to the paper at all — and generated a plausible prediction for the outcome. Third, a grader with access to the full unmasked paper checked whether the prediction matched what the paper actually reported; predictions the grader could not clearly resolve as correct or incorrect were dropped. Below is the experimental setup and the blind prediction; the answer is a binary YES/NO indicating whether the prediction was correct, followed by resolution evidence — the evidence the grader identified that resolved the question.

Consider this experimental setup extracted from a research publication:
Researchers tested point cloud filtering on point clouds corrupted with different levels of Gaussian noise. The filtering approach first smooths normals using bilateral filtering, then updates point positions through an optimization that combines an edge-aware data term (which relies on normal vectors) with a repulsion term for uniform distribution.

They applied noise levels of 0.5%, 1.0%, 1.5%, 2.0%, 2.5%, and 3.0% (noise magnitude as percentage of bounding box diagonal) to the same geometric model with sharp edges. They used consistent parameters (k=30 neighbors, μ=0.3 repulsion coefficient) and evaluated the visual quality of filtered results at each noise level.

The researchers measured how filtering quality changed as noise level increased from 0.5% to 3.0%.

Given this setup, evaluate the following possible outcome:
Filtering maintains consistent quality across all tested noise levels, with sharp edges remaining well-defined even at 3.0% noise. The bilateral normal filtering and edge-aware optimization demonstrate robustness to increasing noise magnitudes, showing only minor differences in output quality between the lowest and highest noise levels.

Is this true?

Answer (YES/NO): NO